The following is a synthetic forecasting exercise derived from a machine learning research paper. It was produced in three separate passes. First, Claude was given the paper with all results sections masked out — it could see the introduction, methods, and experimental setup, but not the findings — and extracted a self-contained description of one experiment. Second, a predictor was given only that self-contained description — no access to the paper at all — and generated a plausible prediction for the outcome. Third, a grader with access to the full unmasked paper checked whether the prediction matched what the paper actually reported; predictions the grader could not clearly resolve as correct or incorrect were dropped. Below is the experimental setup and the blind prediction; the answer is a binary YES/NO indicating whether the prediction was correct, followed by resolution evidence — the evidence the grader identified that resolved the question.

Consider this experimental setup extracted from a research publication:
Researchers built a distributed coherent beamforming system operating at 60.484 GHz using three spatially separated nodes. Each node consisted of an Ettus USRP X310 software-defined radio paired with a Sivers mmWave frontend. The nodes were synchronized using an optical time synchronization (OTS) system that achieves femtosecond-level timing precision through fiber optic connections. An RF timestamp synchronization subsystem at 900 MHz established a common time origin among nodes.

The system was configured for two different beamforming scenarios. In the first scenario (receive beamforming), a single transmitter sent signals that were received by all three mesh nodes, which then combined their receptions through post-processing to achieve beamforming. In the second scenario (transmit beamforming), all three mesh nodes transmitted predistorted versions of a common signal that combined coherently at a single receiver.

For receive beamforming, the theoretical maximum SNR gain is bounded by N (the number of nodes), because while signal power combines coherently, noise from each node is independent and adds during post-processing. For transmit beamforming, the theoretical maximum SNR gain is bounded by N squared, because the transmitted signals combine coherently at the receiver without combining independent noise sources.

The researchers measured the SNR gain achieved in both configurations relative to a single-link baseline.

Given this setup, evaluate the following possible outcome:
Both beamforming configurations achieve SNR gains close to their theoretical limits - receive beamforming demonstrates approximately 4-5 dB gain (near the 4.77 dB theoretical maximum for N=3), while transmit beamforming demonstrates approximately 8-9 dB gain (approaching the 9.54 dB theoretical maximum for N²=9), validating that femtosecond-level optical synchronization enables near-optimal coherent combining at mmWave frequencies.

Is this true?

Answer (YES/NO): NO